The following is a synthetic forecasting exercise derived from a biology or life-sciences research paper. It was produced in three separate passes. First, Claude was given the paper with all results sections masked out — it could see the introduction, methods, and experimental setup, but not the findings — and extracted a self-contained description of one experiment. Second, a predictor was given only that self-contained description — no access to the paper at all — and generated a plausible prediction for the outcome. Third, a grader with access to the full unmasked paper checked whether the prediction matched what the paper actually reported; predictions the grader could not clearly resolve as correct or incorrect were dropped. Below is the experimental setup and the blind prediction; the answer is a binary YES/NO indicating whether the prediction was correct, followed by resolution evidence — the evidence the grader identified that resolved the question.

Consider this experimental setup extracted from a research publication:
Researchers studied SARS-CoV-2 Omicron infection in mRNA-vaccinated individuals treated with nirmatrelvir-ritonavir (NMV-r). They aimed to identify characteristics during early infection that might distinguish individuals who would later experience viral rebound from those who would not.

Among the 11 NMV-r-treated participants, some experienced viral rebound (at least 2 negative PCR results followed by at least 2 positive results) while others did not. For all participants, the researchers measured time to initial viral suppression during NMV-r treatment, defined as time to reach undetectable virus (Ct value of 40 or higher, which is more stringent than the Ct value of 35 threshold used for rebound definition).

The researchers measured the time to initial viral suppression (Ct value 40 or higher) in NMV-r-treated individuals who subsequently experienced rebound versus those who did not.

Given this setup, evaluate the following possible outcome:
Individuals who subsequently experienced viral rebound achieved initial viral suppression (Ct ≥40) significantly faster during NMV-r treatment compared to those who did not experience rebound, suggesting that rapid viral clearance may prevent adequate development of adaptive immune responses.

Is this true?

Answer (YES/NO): NO